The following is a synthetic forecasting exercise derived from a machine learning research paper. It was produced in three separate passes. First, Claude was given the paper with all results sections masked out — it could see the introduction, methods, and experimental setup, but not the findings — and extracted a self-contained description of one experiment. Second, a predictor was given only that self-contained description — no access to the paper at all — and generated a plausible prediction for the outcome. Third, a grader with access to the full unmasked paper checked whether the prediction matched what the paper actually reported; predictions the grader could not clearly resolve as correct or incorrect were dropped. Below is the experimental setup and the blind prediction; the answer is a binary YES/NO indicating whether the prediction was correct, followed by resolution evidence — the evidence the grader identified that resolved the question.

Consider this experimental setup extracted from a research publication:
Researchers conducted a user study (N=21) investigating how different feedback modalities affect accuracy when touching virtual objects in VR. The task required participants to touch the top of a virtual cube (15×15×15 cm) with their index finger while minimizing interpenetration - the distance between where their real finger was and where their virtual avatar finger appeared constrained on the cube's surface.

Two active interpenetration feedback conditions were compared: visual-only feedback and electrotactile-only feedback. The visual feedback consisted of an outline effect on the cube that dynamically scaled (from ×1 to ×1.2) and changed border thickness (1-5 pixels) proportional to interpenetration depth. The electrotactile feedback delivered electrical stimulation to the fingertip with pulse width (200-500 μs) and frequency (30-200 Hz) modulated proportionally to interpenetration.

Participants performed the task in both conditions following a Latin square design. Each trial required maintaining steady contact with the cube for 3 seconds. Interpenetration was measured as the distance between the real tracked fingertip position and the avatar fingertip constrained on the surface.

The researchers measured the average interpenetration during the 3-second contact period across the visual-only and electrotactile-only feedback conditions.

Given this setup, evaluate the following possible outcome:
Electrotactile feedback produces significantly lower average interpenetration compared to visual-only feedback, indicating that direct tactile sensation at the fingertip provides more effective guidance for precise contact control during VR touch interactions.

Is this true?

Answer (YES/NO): NO